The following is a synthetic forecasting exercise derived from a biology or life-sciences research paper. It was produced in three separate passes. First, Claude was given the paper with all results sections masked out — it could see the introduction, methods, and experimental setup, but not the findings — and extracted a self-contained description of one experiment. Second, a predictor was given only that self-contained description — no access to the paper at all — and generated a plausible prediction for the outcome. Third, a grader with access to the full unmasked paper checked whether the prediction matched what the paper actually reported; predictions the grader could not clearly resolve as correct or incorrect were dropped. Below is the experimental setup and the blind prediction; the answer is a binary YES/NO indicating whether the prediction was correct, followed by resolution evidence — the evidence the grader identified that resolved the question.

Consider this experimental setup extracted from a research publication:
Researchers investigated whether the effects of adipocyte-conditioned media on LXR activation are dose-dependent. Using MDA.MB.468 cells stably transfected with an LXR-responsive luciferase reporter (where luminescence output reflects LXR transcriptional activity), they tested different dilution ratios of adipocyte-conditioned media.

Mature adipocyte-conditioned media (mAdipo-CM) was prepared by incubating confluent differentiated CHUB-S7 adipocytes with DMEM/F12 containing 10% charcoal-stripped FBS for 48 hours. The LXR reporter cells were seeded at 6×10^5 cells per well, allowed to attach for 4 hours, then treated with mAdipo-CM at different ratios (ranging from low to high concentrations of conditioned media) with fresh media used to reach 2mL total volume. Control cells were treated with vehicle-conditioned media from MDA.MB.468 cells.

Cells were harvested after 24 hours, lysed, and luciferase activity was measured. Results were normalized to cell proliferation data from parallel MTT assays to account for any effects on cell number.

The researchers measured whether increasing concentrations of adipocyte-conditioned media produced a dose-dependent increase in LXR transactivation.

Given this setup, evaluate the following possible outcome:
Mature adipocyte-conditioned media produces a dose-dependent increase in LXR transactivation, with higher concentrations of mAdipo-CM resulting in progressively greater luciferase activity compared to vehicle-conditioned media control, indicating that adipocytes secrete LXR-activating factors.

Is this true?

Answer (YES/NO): YES